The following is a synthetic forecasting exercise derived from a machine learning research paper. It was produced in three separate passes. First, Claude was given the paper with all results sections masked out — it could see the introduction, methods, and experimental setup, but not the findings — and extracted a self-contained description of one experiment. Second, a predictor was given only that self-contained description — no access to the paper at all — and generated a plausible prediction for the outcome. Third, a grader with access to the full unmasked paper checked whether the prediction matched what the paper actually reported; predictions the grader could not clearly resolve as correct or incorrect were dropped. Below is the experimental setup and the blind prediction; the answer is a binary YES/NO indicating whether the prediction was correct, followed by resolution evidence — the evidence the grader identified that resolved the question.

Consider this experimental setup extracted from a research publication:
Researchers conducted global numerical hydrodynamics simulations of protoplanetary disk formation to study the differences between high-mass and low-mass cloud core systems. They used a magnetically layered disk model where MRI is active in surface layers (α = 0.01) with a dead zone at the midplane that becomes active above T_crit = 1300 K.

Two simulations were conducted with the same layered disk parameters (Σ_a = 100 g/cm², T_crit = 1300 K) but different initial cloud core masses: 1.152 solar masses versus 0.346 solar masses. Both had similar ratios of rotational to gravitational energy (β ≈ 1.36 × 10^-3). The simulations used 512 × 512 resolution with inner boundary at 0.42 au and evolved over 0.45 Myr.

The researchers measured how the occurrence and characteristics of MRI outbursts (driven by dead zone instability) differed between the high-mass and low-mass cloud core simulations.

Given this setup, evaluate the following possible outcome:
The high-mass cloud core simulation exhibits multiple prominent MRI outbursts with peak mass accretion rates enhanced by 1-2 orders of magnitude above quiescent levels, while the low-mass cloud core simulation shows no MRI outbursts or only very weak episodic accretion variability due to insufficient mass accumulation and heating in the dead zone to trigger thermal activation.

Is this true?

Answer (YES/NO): YES